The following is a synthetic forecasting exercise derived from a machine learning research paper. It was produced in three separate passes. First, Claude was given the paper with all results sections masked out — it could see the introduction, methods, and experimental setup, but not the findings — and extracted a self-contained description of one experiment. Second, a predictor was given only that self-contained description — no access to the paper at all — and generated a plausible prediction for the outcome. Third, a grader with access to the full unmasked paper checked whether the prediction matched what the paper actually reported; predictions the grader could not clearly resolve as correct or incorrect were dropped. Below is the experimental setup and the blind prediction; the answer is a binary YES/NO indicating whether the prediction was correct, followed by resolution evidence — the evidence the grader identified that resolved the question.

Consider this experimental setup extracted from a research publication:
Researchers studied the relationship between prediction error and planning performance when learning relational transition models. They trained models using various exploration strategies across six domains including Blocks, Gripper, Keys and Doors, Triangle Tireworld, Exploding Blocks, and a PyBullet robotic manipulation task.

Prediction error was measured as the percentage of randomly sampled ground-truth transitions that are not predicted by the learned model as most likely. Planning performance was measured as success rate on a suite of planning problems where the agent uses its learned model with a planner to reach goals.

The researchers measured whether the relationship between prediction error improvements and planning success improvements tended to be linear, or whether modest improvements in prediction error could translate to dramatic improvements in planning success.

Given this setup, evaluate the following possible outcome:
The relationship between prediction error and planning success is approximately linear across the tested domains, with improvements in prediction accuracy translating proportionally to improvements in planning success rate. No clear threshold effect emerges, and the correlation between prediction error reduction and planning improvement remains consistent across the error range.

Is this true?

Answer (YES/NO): NO